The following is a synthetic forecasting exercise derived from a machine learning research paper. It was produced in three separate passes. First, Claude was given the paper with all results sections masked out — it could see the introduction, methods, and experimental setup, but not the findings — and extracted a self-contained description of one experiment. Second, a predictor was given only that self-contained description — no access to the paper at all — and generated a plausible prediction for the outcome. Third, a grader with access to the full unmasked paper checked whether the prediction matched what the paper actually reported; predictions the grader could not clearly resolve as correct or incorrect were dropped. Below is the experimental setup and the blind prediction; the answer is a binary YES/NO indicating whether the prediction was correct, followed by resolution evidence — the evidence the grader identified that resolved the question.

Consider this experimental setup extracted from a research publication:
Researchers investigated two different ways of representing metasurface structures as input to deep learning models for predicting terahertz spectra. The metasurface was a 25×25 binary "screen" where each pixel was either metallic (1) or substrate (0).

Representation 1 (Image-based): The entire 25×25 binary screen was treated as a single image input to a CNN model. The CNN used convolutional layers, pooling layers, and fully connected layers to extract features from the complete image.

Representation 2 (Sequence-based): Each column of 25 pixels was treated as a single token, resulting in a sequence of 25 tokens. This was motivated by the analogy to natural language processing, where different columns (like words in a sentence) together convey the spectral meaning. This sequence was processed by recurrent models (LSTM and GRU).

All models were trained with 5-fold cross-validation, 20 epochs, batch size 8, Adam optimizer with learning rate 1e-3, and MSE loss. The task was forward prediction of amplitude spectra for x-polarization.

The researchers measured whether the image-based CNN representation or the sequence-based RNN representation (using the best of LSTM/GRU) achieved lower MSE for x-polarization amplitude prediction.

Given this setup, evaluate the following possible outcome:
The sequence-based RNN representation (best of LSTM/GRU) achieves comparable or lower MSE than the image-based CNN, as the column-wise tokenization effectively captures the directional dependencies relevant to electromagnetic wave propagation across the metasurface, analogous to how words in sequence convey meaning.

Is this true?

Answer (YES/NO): NO